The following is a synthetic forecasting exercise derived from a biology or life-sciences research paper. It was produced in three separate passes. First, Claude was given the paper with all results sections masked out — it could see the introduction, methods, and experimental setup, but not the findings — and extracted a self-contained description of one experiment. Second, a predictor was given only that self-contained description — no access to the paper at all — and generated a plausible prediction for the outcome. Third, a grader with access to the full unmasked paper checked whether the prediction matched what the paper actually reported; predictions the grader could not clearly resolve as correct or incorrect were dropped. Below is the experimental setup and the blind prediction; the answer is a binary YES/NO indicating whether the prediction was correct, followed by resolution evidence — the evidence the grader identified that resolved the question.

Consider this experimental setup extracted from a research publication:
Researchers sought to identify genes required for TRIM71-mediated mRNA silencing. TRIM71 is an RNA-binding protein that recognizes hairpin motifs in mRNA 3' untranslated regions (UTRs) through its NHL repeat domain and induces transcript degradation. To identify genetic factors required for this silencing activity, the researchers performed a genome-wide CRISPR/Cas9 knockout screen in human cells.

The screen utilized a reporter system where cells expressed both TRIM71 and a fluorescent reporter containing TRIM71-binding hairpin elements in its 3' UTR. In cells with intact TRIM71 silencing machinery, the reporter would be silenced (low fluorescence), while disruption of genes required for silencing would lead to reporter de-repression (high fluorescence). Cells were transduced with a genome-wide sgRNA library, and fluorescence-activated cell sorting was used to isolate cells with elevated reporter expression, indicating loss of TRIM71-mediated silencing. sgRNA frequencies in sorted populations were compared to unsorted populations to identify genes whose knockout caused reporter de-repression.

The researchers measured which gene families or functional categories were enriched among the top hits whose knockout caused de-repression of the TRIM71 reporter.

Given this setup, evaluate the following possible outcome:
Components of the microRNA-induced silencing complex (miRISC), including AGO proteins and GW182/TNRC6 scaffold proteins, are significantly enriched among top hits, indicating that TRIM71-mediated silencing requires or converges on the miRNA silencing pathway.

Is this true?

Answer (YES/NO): NO